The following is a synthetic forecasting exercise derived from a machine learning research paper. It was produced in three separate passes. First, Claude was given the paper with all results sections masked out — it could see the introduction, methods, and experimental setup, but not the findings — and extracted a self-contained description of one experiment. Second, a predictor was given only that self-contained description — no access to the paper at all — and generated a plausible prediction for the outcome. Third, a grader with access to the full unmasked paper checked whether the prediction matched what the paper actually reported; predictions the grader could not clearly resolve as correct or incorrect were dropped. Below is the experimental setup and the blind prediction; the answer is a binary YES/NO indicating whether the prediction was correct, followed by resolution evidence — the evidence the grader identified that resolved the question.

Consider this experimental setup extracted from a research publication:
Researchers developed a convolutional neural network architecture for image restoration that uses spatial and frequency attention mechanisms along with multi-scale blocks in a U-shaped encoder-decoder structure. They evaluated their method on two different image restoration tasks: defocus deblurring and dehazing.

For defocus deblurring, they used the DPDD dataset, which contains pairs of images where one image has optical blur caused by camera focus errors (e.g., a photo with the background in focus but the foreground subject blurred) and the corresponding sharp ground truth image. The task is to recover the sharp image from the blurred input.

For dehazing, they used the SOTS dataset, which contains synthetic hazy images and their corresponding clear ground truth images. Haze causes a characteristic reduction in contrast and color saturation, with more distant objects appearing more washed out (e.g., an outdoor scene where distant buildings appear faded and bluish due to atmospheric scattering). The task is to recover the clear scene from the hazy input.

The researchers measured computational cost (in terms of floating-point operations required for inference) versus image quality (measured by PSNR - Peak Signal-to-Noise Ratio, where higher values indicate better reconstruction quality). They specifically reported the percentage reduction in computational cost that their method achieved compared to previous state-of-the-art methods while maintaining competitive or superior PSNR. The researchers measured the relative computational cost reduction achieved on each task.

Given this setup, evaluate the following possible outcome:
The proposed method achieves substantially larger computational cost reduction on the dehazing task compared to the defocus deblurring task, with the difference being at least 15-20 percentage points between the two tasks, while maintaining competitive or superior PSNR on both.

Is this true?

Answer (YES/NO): YES